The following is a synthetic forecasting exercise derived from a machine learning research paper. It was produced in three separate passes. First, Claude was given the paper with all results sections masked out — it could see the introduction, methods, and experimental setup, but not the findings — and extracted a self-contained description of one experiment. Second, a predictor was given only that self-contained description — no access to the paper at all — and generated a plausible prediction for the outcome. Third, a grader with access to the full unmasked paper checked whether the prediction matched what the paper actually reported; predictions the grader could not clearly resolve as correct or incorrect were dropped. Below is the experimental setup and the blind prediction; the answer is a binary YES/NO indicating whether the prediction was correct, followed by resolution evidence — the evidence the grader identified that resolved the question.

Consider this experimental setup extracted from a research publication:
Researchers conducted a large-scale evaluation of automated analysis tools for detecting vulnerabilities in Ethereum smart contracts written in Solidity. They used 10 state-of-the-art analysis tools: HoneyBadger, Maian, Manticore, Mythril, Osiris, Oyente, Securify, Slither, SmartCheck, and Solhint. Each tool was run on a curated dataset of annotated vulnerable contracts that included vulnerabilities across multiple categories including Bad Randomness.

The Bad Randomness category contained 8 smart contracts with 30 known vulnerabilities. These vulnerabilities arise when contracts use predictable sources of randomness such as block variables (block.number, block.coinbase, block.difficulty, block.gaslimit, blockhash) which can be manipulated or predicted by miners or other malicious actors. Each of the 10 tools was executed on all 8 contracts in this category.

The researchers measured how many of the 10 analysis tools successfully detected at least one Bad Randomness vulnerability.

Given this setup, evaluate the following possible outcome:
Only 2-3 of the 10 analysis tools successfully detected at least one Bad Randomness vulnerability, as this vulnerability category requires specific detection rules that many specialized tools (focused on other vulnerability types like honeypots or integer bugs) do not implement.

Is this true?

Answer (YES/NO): NO